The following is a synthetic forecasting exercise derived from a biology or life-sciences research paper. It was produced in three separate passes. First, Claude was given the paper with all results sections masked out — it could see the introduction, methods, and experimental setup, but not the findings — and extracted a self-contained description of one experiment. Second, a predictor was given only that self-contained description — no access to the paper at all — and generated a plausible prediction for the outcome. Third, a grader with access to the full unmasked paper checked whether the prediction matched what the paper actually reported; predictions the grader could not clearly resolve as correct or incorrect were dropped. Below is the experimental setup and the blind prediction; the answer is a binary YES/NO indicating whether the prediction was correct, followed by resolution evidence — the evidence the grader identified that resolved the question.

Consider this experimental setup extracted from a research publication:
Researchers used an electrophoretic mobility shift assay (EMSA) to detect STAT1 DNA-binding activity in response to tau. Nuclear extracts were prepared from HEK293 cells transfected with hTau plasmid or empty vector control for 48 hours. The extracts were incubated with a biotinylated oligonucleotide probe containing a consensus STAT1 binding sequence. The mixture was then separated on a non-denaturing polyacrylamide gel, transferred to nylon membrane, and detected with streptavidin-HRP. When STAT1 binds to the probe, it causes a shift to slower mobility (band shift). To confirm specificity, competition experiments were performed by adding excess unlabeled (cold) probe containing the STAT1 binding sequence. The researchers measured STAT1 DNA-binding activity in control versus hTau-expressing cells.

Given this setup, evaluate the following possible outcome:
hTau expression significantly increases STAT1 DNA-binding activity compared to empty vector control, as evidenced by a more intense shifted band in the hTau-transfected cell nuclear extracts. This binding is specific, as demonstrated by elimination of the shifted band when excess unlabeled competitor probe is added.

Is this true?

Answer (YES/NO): YES